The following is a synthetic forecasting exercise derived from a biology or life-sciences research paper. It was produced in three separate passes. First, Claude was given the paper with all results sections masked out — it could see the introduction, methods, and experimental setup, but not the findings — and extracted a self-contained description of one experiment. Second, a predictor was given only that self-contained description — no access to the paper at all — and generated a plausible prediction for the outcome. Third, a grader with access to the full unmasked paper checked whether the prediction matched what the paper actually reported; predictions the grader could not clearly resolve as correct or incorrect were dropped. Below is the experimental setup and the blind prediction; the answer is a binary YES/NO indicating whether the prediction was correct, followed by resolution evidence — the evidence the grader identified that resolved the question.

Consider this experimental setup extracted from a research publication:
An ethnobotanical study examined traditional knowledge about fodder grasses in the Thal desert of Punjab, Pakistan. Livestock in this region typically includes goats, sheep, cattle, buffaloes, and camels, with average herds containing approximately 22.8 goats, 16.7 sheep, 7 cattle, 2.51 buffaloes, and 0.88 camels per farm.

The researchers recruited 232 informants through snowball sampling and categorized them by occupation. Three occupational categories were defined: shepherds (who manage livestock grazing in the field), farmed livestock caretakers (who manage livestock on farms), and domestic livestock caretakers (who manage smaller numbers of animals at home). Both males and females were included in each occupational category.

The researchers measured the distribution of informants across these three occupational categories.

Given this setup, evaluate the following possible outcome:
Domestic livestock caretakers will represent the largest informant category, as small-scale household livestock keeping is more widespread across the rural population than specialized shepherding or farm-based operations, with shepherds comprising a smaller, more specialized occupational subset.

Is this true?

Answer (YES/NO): YES